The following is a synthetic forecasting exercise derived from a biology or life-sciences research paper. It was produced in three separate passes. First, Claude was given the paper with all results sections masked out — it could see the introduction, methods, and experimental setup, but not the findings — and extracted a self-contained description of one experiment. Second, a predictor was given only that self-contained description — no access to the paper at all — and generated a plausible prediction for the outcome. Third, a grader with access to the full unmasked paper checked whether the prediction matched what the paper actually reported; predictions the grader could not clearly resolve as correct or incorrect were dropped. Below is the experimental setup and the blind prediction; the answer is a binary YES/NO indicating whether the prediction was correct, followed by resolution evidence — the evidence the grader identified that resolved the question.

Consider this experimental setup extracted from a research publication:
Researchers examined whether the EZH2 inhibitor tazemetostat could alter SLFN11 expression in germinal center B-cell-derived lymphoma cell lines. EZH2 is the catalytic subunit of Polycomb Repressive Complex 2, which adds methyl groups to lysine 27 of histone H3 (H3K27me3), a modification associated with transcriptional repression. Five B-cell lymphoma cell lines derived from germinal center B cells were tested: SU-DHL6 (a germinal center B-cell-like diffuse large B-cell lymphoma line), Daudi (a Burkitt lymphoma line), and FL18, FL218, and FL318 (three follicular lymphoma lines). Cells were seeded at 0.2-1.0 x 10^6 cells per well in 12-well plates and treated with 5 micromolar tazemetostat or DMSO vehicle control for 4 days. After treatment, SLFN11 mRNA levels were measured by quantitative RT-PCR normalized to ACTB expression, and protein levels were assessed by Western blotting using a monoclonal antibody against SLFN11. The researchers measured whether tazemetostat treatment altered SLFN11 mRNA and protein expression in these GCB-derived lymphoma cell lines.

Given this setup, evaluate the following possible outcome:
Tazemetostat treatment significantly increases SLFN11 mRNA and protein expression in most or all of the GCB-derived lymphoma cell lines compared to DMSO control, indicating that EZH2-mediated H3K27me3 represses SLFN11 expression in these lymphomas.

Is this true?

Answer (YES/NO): YES